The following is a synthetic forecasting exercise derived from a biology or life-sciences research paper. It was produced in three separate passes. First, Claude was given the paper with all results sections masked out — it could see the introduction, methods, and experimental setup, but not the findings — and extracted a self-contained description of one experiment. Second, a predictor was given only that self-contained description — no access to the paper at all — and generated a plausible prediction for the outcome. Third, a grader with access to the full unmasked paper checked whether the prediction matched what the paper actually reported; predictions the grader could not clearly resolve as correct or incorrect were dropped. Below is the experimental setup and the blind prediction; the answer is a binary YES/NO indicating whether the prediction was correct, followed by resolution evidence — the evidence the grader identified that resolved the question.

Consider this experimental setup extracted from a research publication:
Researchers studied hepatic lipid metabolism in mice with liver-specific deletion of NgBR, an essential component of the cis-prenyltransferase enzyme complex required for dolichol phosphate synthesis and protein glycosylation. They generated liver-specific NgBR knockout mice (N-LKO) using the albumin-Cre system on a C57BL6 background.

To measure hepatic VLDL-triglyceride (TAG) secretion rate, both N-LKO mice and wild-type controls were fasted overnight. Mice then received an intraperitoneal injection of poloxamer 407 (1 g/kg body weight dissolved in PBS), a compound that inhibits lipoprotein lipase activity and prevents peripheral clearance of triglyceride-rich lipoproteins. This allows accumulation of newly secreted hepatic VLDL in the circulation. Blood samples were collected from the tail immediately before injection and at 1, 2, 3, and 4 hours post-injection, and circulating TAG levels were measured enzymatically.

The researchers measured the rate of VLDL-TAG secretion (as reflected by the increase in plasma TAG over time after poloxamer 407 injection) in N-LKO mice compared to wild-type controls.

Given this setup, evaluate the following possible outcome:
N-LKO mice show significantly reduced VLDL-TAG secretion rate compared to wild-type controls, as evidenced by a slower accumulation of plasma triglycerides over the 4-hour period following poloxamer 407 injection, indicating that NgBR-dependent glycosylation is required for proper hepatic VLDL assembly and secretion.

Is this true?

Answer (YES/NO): YES